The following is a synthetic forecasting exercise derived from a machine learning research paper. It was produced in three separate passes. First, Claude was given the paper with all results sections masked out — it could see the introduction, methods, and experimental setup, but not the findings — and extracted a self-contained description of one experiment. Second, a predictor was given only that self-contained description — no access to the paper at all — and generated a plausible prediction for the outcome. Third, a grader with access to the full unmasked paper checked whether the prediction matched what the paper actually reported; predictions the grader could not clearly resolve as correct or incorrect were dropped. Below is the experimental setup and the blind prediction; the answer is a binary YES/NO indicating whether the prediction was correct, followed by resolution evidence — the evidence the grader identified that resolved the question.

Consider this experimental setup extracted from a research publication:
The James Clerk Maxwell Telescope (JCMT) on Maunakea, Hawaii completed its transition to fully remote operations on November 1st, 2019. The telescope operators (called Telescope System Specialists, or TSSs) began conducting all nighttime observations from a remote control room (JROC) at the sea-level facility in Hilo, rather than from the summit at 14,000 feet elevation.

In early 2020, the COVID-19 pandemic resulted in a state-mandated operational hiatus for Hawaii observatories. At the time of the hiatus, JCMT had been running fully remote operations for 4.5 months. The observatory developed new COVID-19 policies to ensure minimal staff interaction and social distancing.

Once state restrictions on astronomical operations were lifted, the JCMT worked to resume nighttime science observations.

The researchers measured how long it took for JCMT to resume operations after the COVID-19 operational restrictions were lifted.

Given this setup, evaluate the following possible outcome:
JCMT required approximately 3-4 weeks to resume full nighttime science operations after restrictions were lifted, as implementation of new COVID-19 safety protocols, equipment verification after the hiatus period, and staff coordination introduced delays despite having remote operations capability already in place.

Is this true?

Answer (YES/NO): NO